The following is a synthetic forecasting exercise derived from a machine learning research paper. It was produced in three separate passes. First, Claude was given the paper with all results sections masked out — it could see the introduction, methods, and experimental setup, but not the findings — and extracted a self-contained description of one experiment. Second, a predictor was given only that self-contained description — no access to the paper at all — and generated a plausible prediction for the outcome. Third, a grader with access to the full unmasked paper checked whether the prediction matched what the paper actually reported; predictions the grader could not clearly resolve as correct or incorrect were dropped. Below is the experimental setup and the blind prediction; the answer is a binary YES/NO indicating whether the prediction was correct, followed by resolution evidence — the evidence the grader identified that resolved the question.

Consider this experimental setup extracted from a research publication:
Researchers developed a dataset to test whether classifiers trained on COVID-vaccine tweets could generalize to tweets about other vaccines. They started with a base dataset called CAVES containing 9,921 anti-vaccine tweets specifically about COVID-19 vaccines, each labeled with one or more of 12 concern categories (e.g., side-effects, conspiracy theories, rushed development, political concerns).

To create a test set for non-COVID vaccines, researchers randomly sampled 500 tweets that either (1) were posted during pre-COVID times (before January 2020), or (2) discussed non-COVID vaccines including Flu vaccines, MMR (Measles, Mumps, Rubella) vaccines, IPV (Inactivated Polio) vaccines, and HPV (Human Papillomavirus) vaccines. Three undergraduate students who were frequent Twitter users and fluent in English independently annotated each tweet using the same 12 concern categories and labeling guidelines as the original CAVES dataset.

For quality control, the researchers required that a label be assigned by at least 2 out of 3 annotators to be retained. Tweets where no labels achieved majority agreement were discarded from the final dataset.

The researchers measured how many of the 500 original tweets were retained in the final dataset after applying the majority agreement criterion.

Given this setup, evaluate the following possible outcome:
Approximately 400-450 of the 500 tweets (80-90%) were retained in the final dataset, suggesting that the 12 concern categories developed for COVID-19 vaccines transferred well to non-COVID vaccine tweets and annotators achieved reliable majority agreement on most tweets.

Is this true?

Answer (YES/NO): NO